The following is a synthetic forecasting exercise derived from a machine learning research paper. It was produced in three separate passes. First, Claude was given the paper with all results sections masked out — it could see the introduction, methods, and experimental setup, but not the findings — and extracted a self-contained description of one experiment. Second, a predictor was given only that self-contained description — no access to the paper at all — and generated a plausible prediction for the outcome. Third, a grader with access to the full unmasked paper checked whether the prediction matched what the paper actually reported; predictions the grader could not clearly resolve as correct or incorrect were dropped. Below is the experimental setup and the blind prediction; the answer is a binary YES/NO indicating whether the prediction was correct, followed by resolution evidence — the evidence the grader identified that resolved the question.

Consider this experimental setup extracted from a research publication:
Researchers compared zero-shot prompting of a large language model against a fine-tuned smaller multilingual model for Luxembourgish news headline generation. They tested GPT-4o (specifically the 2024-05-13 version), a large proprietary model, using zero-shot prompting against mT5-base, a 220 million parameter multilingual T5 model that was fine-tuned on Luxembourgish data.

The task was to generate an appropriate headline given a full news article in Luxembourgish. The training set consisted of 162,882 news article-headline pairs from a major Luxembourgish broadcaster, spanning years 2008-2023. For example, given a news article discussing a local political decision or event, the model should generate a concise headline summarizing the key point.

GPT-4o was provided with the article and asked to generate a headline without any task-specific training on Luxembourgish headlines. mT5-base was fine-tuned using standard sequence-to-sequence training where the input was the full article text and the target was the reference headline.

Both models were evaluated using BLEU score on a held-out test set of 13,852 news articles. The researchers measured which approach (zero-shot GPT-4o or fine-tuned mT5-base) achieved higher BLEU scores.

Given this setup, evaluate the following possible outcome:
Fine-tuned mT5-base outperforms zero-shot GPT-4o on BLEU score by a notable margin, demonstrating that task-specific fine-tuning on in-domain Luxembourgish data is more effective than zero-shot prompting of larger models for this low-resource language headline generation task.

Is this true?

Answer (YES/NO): YES